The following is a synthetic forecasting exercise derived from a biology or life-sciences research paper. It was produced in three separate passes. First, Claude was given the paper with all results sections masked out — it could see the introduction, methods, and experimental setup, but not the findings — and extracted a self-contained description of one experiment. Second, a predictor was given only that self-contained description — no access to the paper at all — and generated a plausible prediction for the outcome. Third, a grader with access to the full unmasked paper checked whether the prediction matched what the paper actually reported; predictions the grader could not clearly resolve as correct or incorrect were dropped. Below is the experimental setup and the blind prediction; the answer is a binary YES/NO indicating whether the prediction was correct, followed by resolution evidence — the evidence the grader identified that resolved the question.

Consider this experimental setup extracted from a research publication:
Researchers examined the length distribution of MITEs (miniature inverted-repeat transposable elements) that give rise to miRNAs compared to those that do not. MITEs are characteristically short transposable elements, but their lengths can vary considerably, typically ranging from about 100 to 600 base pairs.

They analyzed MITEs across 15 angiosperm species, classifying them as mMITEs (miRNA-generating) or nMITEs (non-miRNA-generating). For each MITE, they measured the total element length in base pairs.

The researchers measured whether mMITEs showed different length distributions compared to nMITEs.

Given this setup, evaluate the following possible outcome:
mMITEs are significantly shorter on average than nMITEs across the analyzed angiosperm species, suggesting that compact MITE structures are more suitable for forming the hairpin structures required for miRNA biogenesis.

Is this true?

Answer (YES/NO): NO